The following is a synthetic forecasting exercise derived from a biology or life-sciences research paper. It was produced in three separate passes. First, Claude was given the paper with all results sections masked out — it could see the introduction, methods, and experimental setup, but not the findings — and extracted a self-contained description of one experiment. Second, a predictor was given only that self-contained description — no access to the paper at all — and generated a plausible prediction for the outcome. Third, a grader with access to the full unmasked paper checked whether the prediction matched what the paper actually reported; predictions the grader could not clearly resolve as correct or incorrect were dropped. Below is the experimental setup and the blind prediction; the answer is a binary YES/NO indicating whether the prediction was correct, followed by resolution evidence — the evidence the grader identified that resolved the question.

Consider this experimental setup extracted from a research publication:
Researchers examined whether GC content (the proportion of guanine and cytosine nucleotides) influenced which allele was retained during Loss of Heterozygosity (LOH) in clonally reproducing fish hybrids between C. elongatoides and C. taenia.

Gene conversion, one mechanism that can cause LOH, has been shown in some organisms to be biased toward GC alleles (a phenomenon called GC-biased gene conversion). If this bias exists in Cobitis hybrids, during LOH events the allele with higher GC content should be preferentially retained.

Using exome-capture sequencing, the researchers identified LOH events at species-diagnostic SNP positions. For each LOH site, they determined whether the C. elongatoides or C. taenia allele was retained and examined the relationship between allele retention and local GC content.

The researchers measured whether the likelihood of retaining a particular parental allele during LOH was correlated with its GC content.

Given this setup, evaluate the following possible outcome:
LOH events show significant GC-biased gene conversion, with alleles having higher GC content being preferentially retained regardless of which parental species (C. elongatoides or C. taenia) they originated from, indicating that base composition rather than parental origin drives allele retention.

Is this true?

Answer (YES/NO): NO